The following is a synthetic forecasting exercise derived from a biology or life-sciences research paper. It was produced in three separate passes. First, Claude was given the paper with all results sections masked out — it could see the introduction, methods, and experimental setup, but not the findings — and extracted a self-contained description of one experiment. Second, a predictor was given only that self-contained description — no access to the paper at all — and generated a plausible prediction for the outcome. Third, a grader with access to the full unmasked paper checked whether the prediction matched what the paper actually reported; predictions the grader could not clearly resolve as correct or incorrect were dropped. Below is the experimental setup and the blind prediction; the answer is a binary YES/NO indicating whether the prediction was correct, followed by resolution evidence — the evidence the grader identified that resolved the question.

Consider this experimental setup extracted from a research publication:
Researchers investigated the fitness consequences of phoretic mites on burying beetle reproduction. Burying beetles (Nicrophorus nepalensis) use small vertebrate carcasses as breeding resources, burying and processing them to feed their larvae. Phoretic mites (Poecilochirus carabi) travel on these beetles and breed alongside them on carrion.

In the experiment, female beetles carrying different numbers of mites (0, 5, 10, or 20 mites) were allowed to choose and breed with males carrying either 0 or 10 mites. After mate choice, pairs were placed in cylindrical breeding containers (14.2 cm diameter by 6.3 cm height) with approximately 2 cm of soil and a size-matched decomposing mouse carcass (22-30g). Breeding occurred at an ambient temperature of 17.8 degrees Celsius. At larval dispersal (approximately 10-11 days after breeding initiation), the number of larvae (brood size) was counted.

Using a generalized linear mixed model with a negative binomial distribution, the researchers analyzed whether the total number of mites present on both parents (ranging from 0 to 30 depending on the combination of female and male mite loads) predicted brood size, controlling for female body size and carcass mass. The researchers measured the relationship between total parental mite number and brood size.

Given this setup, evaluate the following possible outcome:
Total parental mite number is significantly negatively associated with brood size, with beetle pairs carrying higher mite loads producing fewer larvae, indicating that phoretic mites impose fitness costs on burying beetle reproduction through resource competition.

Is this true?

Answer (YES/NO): NO